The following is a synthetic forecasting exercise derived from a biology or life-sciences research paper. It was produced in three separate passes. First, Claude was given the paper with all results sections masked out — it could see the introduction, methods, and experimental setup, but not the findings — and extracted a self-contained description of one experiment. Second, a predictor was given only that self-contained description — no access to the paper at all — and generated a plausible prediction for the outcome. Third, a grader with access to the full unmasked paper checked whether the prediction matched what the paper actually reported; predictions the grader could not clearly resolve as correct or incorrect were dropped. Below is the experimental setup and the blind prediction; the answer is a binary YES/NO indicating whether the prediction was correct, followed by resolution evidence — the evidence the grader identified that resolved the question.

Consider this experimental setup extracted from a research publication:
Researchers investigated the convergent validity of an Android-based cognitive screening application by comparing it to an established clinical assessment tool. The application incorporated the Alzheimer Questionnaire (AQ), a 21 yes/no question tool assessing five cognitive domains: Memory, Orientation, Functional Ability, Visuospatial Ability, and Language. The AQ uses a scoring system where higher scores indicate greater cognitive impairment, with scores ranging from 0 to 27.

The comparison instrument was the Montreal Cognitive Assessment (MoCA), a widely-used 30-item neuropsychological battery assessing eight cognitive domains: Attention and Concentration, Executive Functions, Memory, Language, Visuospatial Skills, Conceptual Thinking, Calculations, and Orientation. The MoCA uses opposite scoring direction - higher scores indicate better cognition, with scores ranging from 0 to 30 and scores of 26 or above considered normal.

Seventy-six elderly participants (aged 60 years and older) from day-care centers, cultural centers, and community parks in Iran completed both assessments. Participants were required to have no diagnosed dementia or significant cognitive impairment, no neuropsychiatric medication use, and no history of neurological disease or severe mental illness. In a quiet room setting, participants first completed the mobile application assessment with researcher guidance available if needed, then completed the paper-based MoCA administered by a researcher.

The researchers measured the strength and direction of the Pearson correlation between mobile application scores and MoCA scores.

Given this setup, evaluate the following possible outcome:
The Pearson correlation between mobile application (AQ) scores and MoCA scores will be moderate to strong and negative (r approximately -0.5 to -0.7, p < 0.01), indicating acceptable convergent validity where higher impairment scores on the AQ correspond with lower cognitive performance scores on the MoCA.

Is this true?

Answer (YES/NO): NO